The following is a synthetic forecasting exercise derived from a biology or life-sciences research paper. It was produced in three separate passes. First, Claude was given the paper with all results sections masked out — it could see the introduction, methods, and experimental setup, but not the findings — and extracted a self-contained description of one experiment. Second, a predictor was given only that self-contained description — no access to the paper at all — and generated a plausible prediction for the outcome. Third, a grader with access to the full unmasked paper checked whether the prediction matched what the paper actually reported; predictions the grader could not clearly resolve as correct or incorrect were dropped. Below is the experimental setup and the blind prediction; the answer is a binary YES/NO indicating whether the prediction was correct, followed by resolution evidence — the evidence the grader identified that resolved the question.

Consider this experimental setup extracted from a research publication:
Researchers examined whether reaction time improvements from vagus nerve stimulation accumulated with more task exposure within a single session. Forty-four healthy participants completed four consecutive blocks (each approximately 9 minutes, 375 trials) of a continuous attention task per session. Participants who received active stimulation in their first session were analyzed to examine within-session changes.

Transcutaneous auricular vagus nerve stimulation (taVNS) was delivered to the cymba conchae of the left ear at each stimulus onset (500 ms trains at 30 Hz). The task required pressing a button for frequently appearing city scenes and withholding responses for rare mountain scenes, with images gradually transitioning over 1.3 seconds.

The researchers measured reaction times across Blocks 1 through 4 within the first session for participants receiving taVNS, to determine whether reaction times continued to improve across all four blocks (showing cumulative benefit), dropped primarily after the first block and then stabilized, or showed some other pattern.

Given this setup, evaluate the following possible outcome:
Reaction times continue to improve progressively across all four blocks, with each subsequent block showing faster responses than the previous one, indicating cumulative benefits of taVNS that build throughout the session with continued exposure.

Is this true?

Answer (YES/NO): NO